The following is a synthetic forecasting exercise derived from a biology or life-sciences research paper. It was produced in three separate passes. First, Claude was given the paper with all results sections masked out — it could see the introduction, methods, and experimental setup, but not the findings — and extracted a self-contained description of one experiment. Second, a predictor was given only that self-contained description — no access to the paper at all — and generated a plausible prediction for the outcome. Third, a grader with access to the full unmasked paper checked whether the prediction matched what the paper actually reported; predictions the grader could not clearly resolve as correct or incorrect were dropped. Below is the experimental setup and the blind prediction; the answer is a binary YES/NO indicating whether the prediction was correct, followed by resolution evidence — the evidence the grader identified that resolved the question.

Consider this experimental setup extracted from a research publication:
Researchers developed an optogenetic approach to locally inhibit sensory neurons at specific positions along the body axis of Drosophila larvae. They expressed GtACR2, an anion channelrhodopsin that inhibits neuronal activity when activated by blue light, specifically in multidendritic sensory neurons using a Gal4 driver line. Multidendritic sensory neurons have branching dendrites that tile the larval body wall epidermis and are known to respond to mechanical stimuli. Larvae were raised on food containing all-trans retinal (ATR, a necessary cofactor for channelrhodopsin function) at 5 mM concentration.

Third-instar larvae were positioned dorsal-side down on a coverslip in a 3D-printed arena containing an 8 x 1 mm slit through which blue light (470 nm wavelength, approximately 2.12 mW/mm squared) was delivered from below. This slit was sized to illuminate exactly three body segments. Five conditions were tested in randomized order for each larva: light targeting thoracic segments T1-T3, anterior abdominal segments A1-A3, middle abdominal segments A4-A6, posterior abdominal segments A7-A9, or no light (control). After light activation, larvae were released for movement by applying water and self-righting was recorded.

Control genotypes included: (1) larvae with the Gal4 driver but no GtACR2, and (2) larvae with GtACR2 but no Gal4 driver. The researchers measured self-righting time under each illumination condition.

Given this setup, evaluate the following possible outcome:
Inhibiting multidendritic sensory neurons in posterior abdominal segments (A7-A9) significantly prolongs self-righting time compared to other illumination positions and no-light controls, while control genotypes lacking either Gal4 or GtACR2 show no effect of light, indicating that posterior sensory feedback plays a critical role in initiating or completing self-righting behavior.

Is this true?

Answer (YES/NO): NO